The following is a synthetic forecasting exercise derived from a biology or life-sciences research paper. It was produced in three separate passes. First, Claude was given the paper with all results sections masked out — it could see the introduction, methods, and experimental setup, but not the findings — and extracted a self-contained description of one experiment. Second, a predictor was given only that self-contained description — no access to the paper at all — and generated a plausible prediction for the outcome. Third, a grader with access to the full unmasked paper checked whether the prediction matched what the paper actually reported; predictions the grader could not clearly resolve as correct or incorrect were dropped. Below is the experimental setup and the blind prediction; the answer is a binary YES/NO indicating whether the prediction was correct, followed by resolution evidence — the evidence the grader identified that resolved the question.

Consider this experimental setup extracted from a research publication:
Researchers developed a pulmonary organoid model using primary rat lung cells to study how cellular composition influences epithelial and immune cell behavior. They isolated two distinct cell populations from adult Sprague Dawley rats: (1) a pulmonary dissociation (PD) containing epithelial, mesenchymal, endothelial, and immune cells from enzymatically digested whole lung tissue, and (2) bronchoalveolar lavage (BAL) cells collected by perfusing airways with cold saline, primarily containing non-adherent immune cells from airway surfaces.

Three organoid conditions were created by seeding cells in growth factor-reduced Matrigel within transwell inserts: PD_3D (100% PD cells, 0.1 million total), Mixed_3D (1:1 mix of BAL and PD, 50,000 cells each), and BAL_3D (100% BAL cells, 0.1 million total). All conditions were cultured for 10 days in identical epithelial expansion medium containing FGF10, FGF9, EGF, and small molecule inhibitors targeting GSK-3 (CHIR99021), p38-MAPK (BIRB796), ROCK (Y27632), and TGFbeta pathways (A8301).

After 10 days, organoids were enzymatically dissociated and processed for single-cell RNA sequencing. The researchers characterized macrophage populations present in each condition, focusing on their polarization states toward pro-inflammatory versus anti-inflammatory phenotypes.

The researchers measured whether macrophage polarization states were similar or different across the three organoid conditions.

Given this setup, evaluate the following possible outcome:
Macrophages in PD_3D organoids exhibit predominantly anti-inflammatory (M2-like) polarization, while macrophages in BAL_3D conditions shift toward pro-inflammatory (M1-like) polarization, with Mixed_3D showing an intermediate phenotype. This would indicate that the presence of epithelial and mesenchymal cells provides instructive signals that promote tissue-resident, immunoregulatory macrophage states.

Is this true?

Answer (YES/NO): NO